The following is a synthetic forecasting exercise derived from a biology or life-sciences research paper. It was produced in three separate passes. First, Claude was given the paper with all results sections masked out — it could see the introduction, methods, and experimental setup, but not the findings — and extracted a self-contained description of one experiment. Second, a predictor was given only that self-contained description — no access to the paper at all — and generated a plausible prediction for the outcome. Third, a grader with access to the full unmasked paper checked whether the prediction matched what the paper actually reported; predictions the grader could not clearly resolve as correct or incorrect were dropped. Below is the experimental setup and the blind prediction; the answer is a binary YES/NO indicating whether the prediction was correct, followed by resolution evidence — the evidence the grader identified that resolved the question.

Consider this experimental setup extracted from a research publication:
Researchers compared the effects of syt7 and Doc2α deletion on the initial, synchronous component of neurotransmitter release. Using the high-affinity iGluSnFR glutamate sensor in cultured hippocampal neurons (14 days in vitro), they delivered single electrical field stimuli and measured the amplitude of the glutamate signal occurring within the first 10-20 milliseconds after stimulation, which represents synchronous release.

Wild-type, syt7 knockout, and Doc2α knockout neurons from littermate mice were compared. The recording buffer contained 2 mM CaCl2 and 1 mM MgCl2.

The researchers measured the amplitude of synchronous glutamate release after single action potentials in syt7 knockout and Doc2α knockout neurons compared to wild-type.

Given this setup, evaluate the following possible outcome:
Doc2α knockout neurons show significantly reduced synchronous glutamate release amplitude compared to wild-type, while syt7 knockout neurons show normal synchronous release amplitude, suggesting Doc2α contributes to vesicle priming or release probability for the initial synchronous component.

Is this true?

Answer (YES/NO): NO